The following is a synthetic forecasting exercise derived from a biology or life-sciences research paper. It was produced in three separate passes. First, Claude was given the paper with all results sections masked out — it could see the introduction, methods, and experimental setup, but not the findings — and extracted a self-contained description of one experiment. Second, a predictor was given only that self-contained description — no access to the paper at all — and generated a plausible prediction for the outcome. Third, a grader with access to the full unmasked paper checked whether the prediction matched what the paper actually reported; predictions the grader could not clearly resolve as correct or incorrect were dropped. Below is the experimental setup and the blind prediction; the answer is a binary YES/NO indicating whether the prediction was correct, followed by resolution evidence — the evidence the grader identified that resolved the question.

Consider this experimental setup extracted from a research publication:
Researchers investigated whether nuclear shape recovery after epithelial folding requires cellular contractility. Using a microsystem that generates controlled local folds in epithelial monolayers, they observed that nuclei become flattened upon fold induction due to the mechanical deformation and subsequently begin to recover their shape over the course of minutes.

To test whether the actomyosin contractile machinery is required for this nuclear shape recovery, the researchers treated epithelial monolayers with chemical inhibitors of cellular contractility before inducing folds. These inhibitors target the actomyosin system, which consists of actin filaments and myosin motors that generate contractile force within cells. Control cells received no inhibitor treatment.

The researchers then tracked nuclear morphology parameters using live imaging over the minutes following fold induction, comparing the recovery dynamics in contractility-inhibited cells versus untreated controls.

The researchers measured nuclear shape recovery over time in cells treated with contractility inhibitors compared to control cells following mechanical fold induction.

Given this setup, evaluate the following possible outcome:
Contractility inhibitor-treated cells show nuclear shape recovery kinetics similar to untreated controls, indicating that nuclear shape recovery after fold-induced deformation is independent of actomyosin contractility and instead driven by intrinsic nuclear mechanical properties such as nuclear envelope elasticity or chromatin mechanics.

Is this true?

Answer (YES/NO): NO